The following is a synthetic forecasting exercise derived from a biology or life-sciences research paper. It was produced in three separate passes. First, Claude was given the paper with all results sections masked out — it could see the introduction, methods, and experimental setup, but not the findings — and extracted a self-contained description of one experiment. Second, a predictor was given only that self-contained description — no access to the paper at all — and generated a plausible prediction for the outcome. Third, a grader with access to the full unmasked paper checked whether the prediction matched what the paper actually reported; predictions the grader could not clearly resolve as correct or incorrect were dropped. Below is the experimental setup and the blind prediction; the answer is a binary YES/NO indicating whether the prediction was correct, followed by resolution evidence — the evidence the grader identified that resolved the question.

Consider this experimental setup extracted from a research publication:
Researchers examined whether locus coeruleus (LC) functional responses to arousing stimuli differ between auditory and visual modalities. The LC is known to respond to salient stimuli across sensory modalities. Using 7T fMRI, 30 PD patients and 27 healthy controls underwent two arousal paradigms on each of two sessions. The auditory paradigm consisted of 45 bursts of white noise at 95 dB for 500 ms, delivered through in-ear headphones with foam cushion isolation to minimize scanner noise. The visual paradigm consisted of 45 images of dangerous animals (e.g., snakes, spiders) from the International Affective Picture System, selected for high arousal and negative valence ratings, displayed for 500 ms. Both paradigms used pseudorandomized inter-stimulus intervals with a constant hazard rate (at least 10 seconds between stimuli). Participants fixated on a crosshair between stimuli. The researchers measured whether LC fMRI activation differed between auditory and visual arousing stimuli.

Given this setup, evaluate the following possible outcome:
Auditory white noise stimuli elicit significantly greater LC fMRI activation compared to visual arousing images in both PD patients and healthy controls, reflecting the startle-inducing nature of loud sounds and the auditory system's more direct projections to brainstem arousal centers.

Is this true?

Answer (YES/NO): YES